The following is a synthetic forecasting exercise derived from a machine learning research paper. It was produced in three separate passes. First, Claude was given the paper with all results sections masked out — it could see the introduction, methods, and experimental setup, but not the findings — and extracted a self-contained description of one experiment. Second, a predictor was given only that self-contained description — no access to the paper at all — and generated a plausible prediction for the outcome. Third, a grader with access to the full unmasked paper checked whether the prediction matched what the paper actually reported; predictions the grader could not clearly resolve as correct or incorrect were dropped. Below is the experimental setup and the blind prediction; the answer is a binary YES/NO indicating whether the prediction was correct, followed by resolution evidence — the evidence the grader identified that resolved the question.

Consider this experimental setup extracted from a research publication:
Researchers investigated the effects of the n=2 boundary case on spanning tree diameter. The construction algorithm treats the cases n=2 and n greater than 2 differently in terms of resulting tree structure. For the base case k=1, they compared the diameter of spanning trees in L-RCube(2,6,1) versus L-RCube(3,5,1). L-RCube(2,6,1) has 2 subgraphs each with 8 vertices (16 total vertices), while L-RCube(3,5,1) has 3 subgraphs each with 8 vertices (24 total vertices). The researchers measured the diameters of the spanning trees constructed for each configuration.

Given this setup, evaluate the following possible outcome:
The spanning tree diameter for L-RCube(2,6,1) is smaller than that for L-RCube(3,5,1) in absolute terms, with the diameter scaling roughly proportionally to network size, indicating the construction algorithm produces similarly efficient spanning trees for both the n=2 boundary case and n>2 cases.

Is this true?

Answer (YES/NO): NO